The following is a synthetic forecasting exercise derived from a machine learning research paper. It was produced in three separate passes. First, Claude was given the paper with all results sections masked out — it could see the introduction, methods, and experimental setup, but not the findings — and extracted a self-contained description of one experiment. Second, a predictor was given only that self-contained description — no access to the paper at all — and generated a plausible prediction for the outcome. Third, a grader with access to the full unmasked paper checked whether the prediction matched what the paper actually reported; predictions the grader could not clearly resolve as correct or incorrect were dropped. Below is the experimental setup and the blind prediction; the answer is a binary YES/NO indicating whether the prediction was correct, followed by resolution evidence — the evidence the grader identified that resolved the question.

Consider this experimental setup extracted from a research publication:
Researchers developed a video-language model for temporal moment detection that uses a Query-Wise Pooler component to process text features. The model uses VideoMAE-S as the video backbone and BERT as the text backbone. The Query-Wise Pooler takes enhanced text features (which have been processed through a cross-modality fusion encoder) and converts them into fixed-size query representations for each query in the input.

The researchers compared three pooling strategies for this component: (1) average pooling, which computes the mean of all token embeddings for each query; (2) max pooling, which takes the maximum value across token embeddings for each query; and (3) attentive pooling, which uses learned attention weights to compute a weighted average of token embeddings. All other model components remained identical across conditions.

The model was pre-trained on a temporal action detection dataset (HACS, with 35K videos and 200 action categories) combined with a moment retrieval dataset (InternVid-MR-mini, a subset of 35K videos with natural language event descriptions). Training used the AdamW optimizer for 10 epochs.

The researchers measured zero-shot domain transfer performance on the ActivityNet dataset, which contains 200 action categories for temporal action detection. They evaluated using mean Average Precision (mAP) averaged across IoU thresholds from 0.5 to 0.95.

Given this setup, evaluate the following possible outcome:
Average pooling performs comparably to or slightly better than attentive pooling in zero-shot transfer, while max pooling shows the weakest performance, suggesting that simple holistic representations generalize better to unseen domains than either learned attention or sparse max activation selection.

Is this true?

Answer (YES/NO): NO